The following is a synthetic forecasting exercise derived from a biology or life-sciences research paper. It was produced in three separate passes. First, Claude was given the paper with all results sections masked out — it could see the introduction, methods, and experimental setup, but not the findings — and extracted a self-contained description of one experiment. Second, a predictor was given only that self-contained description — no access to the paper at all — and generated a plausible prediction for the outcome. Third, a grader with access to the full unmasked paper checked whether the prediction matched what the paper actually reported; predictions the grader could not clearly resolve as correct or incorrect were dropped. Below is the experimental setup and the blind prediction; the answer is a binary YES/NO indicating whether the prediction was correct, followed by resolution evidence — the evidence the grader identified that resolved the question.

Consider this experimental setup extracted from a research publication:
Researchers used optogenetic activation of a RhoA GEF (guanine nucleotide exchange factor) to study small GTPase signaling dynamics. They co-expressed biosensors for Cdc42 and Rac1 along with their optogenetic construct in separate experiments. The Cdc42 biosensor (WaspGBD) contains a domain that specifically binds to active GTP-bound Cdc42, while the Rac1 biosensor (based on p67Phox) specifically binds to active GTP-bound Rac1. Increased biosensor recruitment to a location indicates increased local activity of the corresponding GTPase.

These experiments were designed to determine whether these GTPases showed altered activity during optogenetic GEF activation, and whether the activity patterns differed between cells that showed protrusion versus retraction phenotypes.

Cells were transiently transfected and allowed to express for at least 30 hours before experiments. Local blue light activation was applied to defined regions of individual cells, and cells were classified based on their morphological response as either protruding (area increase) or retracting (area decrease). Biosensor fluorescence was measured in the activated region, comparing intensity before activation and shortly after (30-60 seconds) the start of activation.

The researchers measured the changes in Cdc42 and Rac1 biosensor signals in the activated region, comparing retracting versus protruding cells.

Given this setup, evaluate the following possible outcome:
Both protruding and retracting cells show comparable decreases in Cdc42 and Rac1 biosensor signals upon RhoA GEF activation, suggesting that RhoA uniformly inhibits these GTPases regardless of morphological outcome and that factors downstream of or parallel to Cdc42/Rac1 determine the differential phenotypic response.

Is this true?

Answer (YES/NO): NO